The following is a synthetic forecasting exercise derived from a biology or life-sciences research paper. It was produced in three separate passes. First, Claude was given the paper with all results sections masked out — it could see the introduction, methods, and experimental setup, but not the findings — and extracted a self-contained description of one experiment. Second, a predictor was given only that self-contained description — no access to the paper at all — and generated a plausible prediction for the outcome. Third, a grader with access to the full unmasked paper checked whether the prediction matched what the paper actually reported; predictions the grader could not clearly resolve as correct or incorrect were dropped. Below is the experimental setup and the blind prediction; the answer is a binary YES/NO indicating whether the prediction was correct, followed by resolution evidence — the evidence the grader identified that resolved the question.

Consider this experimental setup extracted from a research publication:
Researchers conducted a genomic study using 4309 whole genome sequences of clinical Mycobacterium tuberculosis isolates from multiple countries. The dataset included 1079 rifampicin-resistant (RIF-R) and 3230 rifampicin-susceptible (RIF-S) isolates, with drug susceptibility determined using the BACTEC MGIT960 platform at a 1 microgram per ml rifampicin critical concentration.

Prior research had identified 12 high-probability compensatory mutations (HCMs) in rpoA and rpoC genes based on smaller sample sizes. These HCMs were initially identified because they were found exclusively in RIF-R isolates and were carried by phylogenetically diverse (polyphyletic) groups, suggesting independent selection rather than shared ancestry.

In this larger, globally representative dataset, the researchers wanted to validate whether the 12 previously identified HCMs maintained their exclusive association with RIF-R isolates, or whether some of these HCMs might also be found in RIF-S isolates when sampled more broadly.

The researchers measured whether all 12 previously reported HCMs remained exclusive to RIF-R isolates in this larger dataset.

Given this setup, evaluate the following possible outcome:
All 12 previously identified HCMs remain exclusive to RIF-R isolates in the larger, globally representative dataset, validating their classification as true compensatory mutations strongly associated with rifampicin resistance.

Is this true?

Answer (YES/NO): NO